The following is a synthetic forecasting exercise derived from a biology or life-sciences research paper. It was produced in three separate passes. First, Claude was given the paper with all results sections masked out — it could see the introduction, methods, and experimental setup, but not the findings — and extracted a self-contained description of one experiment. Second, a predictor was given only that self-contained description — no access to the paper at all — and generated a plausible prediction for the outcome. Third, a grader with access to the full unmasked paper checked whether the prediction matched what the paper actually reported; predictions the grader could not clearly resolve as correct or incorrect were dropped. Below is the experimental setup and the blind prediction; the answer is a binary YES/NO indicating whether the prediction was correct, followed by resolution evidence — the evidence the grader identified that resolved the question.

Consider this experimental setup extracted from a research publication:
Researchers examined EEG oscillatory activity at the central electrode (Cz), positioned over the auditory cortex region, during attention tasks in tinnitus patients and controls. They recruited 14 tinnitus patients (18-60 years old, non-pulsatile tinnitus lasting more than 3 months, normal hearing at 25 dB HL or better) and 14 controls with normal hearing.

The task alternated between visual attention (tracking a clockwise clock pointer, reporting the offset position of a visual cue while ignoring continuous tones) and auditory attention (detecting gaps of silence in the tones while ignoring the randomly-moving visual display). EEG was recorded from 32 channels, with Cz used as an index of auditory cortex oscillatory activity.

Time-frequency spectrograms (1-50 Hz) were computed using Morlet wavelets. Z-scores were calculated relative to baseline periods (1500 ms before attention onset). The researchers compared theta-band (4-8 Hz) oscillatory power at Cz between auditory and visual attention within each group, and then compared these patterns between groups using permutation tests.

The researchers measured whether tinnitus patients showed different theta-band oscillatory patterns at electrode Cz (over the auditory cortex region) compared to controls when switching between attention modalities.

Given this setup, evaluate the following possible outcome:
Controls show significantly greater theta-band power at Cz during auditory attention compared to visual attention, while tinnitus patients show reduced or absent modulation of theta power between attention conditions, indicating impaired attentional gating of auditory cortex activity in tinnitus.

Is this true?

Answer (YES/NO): NO